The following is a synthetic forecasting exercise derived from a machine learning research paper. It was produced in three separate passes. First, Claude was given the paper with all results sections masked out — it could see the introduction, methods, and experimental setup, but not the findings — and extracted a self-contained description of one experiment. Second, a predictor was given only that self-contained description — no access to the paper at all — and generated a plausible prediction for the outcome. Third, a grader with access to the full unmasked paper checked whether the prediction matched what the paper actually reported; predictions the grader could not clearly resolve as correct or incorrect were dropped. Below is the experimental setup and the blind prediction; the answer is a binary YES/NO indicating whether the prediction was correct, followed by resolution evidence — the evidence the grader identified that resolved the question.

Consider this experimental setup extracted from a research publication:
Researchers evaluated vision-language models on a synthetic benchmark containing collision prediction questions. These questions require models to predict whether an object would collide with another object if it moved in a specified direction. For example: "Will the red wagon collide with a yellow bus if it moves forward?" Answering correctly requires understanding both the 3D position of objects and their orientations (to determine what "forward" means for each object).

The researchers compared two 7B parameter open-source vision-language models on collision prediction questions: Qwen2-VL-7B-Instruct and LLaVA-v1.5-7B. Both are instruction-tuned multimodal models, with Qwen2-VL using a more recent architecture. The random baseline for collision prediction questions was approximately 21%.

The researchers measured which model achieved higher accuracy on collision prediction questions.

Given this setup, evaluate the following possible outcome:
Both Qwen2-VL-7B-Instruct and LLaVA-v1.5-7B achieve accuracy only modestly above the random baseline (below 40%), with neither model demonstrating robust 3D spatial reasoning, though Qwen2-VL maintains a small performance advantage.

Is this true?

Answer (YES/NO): NO